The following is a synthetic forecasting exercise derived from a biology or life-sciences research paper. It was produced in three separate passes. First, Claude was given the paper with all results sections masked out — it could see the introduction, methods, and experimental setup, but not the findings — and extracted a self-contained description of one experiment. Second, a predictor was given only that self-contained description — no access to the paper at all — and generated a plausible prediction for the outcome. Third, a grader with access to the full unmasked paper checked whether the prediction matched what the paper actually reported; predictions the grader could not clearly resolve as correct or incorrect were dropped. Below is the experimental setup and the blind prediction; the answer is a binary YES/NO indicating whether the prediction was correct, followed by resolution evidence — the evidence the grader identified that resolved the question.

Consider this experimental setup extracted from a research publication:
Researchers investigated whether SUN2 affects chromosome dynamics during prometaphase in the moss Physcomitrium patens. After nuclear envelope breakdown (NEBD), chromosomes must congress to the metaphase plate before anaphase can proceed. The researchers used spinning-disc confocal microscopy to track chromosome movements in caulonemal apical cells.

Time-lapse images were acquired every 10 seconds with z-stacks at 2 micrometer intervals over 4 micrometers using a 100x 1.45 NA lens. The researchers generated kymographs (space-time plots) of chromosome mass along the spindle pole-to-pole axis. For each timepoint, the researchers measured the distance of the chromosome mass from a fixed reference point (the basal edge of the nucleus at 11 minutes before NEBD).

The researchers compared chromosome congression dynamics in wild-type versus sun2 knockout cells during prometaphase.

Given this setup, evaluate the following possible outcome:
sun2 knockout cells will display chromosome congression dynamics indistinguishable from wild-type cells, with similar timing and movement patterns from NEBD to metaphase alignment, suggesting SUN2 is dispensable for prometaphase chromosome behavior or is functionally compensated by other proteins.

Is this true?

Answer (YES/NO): NO